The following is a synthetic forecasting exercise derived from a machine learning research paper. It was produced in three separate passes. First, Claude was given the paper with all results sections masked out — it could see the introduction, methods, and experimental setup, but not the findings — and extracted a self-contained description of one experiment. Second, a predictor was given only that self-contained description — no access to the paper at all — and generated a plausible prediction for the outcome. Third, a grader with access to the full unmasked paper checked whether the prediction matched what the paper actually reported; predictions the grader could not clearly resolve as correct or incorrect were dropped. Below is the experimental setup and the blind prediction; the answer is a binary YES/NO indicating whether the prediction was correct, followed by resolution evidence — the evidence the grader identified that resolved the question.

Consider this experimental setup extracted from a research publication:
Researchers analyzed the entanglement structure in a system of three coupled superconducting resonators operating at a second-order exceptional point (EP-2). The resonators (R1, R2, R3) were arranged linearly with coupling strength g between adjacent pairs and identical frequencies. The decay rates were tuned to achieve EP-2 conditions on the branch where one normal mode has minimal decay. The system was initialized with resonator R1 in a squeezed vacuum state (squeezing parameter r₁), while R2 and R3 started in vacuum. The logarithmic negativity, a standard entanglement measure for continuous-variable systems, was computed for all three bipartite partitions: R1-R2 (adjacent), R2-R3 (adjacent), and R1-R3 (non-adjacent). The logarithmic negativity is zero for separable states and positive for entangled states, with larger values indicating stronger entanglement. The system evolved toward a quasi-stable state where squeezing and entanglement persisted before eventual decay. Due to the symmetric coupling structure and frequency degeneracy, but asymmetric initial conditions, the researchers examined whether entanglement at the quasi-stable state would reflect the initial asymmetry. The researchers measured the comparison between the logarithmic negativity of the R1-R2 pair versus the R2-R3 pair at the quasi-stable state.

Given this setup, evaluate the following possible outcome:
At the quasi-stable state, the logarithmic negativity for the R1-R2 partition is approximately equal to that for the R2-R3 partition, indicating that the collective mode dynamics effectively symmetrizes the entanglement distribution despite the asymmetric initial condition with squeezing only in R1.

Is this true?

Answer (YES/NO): YES